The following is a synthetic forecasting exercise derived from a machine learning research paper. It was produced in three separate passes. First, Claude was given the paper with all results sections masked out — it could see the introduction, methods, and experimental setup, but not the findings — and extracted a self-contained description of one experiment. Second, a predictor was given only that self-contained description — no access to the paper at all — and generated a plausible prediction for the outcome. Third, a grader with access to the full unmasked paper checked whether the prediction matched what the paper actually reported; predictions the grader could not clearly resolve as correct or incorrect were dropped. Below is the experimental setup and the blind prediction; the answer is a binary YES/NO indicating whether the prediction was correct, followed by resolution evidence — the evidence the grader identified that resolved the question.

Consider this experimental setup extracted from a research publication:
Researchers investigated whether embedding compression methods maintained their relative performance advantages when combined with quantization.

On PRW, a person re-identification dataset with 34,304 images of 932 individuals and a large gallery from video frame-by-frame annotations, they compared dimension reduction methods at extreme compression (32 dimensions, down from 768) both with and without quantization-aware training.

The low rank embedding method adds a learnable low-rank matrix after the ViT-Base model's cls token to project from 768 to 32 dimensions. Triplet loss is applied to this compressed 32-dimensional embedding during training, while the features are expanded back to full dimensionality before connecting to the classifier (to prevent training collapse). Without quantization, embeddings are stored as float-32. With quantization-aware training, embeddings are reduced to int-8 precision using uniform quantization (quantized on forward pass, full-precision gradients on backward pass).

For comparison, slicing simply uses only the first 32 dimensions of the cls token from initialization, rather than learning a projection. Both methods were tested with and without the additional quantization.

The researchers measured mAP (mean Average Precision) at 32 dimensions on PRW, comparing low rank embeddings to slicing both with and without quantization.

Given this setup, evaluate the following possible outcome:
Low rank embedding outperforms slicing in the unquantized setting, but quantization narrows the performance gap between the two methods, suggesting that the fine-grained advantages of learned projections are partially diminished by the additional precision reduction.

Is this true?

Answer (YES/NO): NO